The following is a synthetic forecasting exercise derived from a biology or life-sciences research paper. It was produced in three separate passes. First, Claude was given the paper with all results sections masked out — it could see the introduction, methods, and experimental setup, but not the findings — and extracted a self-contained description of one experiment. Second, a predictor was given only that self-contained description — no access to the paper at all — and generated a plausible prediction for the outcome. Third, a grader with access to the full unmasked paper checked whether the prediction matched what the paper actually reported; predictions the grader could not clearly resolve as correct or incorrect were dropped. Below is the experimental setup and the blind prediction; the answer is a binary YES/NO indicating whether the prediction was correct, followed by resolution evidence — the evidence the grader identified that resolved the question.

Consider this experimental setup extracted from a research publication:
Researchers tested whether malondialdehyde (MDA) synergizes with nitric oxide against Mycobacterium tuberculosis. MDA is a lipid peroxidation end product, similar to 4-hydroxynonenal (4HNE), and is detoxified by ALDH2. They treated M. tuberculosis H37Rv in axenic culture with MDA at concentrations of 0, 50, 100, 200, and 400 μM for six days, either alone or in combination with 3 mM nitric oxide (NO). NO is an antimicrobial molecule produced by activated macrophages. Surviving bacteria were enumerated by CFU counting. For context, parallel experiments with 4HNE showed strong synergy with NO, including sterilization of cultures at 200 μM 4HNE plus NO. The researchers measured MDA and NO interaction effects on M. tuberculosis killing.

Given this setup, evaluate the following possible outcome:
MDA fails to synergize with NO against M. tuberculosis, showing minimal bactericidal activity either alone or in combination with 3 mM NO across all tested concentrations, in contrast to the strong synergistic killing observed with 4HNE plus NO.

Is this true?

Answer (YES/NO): NO